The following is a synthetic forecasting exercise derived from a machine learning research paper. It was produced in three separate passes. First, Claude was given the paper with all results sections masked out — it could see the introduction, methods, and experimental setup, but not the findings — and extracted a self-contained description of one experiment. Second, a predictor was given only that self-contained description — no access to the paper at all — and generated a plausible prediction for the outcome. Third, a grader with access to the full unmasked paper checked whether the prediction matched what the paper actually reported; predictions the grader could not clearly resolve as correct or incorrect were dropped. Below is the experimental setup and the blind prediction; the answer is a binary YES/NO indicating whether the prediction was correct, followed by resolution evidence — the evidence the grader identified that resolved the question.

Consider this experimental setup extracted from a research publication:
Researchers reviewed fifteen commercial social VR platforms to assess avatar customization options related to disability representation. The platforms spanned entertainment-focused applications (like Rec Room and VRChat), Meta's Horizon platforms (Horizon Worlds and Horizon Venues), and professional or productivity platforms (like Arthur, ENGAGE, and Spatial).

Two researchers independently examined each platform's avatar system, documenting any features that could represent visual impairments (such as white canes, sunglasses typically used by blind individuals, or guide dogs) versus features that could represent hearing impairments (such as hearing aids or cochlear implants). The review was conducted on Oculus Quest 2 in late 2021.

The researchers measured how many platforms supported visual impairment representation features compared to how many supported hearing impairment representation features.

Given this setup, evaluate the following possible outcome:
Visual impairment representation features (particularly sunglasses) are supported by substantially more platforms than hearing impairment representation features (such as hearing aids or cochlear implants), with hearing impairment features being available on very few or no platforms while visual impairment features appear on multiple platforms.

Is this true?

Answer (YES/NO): NO